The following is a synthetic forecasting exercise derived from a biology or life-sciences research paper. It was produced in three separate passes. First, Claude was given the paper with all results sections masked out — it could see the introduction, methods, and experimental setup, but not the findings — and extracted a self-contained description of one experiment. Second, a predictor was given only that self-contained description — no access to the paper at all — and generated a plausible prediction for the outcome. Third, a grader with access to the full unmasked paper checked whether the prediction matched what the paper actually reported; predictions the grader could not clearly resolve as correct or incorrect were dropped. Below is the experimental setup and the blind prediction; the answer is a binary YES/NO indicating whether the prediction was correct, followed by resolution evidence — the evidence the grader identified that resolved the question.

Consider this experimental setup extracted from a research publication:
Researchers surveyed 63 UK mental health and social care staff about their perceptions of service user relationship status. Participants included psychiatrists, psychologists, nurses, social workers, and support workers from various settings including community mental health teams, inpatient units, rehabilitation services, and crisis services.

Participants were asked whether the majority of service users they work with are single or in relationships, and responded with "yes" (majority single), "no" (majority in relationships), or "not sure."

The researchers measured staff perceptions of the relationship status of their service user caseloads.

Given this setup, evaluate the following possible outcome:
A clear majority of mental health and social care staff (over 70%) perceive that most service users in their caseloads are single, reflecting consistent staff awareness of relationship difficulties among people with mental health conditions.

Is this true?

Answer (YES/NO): NO